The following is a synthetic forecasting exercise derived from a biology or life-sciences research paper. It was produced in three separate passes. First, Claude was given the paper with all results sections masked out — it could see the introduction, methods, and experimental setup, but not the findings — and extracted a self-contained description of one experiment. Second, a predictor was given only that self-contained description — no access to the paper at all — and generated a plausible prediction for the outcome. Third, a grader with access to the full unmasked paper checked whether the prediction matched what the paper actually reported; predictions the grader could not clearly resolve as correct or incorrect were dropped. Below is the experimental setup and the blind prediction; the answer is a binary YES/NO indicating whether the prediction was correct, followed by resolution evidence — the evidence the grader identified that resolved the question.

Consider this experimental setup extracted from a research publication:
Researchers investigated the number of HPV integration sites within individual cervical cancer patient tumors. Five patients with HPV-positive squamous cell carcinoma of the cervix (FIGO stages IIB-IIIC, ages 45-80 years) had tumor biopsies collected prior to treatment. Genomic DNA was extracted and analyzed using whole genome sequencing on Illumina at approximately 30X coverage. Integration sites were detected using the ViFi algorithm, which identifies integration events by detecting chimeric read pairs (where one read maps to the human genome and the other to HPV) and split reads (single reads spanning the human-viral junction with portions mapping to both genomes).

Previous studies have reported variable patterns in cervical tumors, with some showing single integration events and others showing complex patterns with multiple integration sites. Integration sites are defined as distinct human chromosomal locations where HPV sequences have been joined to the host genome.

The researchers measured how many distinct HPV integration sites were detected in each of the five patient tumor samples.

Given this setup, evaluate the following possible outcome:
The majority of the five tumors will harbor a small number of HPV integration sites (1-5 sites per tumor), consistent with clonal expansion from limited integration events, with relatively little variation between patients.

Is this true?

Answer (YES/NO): YES